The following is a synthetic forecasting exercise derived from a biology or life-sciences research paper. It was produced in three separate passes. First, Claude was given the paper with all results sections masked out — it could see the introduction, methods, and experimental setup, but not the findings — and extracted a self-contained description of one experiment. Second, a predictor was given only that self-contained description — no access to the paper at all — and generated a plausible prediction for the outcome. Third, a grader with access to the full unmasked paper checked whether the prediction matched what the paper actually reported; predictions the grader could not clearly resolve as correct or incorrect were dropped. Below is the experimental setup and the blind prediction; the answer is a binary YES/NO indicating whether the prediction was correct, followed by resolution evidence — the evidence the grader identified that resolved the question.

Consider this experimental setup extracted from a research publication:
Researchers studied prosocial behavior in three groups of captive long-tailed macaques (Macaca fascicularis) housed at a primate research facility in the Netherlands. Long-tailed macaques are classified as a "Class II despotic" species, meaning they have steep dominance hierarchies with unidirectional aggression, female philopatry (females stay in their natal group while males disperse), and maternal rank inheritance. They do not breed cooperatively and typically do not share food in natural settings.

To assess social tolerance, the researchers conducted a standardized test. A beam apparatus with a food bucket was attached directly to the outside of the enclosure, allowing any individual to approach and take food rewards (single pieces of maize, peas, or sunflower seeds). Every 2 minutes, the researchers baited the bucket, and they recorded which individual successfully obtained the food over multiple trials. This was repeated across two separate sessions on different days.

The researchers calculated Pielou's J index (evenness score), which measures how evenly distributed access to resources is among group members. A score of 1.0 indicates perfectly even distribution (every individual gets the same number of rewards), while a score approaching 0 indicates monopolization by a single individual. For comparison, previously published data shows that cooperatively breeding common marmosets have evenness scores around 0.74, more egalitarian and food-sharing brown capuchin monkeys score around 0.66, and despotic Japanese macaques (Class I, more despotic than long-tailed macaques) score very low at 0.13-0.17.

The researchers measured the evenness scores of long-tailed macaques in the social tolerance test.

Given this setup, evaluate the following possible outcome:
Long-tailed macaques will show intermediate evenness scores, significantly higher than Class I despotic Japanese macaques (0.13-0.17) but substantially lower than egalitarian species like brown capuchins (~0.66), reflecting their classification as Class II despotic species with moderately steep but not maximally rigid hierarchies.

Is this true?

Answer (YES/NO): NO